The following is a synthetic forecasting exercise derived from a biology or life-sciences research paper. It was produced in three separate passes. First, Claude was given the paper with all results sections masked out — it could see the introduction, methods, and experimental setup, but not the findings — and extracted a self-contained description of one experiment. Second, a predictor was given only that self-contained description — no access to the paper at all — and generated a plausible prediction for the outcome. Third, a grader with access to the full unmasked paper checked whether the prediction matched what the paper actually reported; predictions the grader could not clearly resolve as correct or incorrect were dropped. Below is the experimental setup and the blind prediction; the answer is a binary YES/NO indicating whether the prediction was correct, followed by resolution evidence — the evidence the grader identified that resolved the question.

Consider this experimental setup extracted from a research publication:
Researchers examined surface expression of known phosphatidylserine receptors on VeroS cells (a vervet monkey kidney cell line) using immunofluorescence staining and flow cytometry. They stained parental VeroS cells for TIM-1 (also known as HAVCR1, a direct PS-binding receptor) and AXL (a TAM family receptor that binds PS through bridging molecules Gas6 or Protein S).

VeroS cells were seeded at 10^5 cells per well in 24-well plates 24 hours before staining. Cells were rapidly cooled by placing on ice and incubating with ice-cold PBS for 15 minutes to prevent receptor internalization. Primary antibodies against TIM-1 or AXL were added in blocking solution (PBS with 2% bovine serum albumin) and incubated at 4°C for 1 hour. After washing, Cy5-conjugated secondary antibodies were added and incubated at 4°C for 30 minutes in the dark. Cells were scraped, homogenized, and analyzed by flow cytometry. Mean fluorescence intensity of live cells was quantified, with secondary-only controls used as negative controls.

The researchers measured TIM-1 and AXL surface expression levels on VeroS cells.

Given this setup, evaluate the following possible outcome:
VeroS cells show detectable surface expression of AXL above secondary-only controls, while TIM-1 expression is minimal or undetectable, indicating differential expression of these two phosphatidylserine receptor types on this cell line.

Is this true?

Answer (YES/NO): NO